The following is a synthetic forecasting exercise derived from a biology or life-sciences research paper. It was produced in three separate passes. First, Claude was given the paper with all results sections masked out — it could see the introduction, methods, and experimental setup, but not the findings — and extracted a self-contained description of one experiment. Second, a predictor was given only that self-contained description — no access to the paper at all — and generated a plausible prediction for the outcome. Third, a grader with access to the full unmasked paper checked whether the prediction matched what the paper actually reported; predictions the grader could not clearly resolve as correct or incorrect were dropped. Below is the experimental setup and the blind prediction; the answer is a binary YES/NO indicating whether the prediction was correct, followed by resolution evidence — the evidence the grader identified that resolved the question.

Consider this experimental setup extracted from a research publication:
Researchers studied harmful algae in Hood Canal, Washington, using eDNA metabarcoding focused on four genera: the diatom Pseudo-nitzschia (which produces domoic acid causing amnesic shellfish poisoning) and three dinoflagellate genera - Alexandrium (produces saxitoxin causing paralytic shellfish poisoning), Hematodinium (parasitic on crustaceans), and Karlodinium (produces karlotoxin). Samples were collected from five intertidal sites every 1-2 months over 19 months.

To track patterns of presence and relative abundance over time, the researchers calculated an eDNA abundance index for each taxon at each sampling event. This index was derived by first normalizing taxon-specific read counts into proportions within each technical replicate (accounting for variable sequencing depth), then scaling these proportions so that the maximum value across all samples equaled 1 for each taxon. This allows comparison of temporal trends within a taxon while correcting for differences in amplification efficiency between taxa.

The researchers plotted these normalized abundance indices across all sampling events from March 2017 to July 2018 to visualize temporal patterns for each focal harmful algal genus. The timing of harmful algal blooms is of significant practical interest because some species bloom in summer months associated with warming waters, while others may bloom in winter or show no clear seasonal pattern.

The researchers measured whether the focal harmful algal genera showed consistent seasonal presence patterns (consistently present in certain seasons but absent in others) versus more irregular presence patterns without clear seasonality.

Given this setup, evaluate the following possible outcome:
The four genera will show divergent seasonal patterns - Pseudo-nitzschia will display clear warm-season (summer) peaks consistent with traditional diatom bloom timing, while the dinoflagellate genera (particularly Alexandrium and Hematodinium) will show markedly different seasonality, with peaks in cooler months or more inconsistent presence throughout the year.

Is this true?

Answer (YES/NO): NO